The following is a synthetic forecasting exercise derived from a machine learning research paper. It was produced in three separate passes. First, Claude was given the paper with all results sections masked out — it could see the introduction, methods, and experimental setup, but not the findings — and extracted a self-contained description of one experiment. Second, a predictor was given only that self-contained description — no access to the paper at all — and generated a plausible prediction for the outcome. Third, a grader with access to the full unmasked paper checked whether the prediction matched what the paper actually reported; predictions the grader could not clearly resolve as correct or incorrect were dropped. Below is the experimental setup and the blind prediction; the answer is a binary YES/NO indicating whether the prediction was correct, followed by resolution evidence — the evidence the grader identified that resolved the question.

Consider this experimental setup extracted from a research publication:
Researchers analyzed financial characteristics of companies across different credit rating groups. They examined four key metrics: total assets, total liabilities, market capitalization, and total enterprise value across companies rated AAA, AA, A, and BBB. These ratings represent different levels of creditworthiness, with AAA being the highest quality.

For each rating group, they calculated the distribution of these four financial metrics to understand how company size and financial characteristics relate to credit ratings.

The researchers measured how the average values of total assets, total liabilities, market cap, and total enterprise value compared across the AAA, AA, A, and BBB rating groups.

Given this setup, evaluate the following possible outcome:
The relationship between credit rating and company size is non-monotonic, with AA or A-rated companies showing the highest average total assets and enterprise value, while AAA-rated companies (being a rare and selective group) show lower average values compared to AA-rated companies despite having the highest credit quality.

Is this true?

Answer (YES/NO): NO